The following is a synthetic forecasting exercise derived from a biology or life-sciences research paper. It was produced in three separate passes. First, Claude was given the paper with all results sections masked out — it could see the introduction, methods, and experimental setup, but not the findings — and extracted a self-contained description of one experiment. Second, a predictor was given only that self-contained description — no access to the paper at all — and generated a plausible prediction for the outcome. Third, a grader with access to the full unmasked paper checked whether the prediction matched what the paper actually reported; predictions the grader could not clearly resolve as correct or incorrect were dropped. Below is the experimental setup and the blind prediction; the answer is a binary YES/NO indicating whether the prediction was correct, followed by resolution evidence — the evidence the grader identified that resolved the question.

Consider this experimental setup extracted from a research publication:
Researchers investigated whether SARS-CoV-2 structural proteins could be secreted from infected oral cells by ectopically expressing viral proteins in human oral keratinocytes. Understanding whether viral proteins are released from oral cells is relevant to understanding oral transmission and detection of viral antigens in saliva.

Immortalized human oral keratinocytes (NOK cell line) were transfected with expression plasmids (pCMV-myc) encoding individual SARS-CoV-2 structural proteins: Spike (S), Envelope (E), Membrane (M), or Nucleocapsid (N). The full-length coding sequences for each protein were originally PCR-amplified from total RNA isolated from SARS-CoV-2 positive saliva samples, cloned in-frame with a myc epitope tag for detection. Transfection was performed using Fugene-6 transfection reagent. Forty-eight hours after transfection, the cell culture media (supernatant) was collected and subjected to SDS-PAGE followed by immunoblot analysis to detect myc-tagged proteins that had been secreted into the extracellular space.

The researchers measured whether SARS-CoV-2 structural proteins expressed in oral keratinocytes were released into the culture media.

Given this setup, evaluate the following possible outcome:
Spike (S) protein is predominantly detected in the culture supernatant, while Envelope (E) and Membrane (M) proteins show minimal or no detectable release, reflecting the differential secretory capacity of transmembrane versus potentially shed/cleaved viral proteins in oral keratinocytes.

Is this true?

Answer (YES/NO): NO